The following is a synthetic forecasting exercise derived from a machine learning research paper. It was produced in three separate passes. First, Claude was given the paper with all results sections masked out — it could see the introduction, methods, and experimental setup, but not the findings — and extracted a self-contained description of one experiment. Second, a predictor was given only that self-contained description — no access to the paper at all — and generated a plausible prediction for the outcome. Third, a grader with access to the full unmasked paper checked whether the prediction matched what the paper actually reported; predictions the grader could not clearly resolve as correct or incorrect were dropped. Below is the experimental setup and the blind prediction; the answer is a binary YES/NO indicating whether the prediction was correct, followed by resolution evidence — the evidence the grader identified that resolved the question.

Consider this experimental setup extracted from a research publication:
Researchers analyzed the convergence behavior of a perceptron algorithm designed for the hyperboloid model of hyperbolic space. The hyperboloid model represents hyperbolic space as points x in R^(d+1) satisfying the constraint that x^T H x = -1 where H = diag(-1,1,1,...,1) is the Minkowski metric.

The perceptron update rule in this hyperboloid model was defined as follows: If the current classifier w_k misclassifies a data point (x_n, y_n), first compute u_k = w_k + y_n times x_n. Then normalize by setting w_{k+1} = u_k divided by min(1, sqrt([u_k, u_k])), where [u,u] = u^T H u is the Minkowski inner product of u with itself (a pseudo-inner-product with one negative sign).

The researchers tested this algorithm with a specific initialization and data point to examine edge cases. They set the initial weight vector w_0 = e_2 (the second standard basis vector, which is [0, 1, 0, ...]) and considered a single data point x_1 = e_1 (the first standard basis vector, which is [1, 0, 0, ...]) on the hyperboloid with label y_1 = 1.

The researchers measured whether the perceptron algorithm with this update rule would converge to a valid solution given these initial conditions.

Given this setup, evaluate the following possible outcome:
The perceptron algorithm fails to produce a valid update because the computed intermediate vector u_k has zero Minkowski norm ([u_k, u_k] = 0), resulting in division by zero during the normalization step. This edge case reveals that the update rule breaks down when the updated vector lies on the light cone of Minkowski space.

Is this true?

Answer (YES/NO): YES